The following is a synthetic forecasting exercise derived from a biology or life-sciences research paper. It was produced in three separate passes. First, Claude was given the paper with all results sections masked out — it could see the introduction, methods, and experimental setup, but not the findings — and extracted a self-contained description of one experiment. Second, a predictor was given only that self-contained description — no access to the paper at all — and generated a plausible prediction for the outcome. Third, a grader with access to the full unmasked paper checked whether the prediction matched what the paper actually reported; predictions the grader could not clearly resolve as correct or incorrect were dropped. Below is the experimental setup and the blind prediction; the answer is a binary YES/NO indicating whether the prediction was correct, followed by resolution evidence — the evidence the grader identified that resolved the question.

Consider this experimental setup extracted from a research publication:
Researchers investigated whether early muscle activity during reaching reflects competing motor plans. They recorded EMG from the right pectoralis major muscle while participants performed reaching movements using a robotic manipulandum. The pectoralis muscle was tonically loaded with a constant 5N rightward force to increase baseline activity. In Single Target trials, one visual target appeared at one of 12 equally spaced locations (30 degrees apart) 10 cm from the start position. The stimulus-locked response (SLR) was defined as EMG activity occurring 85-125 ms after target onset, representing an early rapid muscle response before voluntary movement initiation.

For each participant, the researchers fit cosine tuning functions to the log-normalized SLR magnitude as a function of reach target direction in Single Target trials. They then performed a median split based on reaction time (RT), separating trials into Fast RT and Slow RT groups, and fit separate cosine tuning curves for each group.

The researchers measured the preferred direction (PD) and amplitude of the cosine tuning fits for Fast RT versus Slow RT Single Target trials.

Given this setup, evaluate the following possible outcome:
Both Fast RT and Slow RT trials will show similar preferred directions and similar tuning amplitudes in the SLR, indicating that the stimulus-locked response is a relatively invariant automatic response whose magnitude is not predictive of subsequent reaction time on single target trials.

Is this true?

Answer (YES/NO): NO